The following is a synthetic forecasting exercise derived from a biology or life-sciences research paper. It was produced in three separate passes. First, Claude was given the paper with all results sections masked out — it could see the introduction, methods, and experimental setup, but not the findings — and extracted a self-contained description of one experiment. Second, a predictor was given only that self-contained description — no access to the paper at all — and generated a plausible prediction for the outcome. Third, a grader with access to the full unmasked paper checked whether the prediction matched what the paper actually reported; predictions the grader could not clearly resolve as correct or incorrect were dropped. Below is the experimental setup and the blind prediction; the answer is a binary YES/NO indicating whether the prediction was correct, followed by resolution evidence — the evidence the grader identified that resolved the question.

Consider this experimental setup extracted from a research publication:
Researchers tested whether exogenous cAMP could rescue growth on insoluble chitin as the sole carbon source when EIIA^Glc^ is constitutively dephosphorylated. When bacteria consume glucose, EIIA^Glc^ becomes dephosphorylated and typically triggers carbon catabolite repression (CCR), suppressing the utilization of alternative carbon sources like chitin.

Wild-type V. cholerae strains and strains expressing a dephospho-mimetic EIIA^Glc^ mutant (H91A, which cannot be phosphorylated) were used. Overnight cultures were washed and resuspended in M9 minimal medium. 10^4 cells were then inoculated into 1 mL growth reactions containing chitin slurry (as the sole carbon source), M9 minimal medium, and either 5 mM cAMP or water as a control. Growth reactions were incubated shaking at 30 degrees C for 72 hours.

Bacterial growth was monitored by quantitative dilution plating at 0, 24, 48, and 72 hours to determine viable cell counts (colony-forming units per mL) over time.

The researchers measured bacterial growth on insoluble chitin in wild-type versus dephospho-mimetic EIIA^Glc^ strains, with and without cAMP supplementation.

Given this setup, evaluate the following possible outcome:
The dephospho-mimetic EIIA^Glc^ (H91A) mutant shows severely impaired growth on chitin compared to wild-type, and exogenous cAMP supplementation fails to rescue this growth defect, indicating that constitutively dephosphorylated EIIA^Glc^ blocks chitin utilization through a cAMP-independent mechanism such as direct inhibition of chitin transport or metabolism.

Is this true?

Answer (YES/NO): NO